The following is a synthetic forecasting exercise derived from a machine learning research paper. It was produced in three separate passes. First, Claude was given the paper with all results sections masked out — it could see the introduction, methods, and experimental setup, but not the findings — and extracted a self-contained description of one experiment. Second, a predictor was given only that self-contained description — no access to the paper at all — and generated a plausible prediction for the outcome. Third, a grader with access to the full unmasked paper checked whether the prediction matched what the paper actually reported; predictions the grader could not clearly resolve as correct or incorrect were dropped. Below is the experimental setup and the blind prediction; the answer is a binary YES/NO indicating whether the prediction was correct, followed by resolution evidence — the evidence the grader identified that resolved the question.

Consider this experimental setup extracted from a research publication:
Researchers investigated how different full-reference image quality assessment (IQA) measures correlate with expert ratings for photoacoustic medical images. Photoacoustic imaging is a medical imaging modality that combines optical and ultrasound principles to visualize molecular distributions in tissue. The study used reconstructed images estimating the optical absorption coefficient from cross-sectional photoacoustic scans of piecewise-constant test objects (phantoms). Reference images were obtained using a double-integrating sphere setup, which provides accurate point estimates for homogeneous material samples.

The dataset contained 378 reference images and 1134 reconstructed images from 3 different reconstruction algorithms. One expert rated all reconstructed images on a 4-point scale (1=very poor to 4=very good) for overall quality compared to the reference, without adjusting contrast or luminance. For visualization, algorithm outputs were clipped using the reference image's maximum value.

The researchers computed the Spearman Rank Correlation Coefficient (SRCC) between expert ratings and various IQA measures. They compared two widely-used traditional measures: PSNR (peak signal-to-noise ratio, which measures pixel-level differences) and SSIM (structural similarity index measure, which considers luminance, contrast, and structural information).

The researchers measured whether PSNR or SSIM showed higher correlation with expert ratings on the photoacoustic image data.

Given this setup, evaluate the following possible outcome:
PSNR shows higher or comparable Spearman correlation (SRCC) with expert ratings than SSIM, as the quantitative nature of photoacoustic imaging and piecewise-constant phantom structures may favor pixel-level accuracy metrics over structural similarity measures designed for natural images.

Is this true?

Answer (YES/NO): NO